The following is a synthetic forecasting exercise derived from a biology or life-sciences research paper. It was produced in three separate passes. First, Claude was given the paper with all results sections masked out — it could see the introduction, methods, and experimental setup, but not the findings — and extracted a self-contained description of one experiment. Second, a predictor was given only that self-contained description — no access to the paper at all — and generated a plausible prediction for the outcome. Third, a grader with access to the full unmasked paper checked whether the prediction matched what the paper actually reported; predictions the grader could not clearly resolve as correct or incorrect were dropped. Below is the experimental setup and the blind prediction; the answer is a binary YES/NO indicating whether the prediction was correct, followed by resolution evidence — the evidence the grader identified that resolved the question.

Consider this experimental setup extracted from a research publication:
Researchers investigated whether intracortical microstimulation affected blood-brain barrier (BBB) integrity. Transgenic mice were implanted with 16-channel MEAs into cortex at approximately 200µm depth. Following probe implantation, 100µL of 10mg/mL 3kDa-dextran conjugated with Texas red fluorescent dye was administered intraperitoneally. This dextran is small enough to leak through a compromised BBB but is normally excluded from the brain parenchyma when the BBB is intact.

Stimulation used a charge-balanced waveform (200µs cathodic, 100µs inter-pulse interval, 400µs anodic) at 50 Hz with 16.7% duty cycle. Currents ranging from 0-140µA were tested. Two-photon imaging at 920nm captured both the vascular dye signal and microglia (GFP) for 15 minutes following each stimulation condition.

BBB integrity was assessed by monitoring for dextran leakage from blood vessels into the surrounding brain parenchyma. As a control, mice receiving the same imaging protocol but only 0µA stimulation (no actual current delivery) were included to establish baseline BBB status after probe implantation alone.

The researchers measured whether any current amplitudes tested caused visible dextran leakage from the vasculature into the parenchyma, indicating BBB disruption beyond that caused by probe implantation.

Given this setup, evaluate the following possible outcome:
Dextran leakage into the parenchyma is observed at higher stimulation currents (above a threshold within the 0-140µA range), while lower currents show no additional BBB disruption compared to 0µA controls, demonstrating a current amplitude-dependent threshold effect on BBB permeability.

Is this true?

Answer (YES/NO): NO